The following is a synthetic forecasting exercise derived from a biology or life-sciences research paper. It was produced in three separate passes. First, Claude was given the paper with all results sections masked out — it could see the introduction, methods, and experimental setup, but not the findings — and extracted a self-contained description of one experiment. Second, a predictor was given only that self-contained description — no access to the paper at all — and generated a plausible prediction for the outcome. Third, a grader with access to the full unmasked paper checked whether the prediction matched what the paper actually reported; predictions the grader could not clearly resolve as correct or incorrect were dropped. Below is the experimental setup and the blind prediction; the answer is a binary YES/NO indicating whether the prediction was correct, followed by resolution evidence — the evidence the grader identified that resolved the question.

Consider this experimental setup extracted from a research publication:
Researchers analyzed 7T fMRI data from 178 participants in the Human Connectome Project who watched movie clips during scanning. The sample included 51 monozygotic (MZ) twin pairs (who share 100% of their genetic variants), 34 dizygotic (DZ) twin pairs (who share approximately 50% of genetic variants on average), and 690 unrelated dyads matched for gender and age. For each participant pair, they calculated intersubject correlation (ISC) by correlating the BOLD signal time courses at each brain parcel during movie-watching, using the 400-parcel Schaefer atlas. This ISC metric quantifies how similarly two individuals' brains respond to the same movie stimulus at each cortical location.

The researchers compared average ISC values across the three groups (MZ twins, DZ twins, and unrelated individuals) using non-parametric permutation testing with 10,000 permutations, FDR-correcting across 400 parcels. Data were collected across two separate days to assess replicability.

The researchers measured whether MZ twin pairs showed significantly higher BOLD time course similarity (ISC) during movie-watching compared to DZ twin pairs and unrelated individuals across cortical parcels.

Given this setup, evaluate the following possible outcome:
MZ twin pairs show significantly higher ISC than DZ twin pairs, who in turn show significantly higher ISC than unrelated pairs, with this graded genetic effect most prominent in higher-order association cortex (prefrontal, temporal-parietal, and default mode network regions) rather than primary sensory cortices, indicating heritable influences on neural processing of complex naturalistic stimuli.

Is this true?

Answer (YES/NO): NO